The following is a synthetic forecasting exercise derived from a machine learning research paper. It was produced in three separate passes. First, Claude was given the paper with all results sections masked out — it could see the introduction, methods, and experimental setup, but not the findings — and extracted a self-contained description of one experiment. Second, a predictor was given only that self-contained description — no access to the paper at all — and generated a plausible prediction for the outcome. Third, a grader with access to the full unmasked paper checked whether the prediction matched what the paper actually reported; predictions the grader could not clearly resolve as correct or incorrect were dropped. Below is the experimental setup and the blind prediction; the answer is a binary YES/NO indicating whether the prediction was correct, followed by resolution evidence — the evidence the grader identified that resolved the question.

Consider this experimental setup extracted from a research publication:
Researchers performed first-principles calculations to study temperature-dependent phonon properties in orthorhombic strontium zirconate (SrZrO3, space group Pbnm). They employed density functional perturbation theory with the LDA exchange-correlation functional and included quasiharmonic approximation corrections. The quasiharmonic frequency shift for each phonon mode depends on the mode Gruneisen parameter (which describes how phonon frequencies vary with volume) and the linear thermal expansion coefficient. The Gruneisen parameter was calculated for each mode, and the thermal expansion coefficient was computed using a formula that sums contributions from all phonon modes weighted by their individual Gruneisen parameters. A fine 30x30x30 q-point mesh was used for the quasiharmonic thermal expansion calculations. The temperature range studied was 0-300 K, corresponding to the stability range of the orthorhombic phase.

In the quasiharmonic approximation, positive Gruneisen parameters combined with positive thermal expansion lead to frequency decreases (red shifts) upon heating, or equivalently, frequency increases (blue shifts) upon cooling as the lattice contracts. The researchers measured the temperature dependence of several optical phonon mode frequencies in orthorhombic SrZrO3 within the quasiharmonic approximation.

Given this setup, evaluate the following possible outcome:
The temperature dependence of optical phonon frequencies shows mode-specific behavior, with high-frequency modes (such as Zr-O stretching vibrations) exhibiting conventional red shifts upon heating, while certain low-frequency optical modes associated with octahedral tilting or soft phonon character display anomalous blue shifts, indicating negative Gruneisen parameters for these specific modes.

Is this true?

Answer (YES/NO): YES